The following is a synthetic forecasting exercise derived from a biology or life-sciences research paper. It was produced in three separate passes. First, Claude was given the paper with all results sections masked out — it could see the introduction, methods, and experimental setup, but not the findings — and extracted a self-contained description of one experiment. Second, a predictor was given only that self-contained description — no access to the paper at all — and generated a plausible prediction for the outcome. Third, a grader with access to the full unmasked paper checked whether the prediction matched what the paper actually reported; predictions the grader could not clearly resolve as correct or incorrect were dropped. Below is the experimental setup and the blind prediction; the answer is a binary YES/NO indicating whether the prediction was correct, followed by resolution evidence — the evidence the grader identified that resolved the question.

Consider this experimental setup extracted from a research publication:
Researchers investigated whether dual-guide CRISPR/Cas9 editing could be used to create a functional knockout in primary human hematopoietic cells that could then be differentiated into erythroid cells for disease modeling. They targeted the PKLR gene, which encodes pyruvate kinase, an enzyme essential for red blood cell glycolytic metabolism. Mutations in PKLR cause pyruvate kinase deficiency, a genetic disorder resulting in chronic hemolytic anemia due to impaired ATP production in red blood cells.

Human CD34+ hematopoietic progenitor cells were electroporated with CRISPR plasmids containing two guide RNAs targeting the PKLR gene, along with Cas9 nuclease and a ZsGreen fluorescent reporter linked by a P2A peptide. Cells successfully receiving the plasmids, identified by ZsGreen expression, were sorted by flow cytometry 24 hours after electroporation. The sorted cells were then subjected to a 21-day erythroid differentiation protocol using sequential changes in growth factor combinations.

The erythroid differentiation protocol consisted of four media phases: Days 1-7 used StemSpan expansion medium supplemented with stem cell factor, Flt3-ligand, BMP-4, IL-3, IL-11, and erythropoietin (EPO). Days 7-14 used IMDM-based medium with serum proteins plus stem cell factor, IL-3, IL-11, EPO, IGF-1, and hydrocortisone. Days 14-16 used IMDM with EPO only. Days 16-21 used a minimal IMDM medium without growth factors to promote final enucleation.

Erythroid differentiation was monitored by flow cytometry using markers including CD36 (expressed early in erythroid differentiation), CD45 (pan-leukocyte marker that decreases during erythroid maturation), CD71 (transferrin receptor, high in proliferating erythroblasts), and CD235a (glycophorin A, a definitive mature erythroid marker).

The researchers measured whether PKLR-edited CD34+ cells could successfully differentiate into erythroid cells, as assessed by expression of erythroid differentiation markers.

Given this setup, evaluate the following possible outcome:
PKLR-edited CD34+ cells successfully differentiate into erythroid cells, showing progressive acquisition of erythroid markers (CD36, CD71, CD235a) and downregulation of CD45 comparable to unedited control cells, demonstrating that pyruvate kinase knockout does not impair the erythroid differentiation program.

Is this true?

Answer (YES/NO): YES